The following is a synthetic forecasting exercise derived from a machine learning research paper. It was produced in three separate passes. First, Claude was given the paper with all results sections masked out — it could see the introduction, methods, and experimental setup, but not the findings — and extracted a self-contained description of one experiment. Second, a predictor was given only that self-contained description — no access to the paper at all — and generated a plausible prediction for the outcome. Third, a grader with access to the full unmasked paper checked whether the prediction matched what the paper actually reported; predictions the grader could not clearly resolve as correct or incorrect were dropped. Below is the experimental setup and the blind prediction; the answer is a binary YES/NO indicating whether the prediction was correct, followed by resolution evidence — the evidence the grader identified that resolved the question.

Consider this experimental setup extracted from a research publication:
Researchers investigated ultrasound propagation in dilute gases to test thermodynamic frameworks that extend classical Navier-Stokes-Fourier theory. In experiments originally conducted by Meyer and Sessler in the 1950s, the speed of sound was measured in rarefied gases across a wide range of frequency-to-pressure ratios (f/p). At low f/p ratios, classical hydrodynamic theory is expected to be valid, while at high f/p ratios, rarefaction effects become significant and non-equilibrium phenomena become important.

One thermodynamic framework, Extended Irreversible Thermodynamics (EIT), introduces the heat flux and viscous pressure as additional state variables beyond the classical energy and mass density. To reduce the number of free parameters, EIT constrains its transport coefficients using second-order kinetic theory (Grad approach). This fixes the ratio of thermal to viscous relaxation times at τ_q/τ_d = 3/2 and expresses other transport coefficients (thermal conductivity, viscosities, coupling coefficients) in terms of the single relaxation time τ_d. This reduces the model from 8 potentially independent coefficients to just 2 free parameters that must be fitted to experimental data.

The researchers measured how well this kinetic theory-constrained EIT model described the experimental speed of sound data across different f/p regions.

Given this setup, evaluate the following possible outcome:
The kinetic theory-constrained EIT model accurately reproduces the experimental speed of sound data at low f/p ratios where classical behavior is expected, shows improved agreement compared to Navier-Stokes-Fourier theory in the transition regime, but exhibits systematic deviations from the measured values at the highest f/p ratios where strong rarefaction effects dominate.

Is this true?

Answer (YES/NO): YES